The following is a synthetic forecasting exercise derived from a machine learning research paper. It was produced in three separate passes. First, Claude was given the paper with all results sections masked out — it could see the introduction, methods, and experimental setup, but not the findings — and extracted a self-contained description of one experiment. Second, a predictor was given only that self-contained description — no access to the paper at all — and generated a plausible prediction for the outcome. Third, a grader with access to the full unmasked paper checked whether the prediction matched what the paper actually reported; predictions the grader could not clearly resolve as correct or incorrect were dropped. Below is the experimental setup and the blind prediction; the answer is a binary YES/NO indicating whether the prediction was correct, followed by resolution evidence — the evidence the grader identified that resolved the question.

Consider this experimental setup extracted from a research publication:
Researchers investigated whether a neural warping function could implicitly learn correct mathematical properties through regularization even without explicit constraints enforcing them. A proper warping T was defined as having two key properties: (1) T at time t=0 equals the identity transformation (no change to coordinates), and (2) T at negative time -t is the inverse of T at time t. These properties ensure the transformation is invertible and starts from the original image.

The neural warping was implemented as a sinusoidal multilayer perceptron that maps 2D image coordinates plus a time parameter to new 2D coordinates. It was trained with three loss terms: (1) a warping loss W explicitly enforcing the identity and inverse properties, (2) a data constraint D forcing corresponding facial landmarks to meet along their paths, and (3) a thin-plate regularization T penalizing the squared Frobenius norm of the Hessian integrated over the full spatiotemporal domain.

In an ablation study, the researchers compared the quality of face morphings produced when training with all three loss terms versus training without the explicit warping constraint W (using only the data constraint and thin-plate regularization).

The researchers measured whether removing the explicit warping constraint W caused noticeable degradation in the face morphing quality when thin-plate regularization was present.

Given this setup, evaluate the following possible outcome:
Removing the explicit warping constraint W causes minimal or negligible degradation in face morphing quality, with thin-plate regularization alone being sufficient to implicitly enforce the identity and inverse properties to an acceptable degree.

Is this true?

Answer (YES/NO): NO